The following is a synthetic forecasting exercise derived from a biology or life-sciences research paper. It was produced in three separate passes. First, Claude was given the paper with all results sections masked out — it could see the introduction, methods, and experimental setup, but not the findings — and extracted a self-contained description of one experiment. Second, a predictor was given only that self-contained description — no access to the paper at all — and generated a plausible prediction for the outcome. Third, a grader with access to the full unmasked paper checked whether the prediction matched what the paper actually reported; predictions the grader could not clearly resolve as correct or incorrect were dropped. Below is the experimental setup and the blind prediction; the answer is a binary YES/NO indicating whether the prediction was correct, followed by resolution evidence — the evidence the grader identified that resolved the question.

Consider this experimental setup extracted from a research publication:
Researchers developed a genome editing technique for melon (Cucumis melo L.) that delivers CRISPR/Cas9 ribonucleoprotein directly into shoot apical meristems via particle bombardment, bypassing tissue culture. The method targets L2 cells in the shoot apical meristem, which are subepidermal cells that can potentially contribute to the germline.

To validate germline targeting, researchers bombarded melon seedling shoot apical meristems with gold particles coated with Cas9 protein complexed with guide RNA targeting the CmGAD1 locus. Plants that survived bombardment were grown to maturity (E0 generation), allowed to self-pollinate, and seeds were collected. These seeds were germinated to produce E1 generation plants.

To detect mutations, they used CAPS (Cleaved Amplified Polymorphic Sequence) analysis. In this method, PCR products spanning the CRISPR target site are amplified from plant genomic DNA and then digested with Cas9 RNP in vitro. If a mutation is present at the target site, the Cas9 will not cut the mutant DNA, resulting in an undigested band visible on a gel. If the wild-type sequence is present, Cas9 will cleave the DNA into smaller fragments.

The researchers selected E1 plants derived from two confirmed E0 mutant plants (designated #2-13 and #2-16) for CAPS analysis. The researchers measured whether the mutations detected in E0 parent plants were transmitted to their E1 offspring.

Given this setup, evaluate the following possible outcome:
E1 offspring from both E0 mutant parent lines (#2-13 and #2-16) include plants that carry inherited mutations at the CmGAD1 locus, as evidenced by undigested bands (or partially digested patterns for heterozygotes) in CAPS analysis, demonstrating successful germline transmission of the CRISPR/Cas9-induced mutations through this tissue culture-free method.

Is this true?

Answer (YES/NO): YES